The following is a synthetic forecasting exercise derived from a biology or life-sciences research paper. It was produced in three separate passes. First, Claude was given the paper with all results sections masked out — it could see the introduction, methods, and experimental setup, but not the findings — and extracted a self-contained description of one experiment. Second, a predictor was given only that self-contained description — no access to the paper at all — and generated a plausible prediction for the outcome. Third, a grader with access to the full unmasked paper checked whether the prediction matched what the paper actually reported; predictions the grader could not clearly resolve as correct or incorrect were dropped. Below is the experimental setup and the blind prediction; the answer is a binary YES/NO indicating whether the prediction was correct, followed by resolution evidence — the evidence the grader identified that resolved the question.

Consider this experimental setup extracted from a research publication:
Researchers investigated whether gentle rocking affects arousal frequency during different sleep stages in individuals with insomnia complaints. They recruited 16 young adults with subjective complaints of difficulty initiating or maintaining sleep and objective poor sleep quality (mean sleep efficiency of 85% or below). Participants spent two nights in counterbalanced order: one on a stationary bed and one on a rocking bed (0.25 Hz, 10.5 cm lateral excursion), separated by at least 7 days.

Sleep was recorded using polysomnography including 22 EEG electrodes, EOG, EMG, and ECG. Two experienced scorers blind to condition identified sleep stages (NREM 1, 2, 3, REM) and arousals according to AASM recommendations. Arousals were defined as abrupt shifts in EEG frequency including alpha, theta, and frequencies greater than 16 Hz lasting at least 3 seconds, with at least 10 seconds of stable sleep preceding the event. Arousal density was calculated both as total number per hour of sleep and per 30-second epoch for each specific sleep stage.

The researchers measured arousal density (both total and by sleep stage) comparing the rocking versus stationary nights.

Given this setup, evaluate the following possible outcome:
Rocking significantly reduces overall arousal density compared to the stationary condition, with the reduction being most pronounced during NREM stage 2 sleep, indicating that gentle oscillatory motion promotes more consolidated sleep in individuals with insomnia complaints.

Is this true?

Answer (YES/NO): NO